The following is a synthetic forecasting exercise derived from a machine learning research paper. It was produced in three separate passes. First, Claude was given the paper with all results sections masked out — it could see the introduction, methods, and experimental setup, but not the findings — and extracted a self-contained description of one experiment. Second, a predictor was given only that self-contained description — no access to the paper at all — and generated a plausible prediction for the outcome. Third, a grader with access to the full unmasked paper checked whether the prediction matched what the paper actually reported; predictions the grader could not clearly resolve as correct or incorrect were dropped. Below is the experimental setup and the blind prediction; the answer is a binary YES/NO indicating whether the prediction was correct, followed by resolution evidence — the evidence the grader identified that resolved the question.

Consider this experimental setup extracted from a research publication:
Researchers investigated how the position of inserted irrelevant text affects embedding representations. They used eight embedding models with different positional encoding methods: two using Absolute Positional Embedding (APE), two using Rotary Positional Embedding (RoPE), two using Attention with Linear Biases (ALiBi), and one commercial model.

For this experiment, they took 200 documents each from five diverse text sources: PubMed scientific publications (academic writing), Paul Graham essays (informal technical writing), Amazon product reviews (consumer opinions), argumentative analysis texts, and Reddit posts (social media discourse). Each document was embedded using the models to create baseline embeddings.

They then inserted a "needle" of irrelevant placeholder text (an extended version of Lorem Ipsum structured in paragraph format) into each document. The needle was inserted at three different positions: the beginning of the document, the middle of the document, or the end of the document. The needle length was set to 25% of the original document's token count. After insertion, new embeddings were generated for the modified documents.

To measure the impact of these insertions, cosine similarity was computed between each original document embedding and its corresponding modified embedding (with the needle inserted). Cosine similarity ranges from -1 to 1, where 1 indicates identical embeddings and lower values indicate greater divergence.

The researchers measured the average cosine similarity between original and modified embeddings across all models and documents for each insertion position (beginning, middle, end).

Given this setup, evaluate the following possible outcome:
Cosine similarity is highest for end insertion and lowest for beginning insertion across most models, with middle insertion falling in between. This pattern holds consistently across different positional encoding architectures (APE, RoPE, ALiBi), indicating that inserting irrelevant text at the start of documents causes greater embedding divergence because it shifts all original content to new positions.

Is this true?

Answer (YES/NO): YES